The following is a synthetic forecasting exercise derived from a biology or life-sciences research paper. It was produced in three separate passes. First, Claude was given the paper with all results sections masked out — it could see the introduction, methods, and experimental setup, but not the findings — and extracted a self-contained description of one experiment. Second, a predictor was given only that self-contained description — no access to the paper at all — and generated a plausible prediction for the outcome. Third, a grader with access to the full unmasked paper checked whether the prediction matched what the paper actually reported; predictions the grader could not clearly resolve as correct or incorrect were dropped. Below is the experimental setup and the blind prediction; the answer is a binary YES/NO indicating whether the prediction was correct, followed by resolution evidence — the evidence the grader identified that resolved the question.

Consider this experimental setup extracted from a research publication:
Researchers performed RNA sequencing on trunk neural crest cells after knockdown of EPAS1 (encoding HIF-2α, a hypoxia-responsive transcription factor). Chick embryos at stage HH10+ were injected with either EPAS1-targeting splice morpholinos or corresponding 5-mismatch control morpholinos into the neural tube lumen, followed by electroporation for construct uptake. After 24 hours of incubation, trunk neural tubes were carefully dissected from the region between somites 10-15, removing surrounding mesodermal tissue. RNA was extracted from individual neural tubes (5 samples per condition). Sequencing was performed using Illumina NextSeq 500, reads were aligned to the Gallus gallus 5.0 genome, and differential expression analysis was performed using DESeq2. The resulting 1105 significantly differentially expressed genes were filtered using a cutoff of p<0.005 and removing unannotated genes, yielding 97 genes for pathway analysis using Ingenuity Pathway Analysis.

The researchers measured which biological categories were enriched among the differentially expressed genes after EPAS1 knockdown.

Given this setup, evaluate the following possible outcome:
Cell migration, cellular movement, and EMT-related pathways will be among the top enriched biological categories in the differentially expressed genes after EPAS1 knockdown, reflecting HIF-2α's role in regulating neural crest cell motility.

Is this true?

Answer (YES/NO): YES